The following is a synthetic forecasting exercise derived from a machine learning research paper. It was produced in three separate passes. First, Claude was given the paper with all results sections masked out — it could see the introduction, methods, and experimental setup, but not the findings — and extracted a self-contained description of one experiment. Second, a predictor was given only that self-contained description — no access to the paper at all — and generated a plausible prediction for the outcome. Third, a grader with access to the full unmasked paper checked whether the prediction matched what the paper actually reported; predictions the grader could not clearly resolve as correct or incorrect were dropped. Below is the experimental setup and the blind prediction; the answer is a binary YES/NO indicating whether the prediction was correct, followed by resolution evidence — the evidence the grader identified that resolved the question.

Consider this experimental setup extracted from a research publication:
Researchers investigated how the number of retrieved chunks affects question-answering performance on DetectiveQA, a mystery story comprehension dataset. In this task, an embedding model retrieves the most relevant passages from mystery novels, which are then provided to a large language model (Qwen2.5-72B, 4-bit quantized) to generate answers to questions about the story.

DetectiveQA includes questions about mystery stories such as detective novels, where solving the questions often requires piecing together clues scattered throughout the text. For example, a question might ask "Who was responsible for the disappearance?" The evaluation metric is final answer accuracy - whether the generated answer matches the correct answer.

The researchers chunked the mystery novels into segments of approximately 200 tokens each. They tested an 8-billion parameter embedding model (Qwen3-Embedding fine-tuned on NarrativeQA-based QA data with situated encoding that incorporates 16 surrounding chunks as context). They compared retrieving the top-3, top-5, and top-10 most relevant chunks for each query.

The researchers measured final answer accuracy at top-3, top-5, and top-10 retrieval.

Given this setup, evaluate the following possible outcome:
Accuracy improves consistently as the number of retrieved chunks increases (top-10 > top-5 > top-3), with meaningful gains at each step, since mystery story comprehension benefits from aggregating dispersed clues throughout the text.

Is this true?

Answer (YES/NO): YES